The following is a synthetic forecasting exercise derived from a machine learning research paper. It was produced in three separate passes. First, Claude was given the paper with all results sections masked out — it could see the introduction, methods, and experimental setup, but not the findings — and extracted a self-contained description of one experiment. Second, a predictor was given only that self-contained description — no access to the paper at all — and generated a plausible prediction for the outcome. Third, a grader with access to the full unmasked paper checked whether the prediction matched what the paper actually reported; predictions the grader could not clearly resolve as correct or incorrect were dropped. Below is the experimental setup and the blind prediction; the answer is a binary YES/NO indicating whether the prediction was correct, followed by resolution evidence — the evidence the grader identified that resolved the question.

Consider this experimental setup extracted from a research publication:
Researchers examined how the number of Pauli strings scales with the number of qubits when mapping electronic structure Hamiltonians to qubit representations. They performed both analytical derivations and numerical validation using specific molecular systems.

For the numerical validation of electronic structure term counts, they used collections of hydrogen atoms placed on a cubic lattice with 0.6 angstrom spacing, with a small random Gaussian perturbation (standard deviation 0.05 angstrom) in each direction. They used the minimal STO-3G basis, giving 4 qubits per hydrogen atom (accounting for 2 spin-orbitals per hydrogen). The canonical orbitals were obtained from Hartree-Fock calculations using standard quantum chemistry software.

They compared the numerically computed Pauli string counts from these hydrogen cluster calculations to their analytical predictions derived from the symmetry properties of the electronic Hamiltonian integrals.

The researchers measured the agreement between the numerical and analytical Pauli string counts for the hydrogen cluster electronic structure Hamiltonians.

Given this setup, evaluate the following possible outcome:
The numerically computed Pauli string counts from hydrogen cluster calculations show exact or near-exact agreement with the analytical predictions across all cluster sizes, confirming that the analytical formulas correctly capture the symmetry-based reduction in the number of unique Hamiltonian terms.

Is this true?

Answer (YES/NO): NO